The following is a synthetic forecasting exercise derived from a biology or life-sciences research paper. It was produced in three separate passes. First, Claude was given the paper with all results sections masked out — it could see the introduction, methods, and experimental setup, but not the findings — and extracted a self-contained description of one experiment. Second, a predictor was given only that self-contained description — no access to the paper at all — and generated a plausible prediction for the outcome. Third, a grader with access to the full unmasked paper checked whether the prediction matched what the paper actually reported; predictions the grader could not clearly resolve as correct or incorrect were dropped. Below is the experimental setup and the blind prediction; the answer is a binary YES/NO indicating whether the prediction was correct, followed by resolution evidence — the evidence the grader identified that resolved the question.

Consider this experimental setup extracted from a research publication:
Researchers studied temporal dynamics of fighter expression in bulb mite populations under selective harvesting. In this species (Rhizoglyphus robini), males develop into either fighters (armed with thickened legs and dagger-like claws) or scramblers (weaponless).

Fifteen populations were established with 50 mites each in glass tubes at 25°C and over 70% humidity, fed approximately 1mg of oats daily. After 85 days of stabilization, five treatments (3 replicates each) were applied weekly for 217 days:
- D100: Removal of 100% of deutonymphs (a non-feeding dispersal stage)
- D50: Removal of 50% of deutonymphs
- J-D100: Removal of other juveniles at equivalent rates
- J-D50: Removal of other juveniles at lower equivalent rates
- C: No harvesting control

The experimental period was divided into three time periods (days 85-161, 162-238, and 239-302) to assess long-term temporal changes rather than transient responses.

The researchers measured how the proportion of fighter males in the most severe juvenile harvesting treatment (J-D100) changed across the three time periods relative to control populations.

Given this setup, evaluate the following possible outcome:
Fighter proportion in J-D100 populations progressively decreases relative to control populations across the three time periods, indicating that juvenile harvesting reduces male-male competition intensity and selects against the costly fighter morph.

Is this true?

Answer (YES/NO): NO